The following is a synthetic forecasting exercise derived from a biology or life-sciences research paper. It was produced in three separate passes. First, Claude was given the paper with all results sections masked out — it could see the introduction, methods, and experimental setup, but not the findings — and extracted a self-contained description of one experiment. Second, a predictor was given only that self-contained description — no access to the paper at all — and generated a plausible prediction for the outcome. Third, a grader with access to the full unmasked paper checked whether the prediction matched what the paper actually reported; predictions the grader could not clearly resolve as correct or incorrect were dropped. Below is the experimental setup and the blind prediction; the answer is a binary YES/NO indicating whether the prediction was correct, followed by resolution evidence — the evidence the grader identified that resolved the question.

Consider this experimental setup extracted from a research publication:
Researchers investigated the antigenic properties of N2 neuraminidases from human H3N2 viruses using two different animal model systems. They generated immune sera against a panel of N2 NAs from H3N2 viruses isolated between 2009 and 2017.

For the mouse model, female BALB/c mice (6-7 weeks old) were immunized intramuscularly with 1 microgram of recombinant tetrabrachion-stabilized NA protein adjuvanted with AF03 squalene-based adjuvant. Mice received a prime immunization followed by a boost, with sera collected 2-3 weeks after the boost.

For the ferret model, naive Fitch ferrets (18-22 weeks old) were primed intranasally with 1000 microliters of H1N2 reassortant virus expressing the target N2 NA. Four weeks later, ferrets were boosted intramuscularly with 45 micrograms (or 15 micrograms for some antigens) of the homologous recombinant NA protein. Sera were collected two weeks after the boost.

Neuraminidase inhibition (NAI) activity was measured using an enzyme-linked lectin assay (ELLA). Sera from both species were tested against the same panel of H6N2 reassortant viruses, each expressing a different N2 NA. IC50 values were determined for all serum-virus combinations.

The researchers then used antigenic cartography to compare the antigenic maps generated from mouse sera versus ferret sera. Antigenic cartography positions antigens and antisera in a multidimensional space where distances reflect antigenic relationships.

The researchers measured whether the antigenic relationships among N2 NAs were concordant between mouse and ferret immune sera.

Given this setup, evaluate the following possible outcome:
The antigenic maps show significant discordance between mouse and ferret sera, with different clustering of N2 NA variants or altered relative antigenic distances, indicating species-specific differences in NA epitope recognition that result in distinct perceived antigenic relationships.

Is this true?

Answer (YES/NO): NO